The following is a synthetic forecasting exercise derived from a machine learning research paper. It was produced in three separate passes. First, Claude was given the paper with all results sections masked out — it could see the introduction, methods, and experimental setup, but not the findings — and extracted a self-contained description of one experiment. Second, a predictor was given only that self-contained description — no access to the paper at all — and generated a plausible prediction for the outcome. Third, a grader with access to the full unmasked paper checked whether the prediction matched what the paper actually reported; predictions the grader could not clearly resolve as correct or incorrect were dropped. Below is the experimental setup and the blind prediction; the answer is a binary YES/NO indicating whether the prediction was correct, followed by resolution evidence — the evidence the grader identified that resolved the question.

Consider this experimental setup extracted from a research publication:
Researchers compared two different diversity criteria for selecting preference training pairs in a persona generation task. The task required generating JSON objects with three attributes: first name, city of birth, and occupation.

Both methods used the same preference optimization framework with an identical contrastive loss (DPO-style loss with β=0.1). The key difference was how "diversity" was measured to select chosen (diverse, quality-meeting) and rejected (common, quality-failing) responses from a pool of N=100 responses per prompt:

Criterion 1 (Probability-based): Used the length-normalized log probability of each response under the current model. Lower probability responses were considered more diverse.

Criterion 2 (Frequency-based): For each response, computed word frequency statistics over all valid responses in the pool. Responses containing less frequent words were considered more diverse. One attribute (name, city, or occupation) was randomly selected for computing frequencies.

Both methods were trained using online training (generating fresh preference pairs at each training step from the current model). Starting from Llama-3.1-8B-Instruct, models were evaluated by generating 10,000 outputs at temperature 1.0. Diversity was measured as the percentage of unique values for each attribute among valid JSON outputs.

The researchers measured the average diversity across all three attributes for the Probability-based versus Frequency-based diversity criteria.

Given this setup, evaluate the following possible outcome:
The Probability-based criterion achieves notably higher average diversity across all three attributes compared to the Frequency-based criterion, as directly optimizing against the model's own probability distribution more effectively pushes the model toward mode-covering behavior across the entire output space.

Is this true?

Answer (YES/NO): NO